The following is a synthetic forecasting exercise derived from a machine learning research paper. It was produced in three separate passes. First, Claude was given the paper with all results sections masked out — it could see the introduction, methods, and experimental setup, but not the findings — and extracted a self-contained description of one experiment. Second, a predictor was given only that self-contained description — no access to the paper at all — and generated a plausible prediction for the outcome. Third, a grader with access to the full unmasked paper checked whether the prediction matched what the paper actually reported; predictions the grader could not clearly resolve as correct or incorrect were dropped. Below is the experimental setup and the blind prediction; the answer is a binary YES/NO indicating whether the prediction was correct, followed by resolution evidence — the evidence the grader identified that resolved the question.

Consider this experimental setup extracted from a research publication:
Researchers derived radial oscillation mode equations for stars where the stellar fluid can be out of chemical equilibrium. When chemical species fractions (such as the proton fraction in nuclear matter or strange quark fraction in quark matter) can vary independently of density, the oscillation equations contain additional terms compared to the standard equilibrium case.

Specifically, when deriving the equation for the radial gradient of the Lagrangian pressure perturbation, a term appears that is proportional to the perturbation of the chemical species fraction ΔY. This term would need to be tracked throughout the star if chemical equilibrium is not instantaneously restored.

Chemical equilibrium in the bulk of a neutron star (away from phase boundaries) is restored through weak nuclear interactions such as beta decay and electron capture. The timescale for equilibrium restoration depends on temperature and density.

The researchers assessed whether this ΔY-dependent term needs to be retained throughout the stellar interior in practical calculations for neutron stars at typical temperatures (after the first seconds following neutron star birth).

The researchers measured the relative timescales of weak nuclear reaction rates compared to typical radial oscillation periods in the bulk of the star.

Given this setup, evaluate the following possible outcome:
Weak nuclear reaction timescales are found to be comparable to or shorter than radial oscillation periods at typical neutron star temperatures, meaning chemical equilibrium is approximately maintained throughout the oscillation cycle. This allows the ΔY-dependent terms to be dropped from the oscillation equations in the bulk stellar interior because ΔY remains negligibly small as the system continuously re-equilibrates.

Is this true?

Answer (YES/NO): NO